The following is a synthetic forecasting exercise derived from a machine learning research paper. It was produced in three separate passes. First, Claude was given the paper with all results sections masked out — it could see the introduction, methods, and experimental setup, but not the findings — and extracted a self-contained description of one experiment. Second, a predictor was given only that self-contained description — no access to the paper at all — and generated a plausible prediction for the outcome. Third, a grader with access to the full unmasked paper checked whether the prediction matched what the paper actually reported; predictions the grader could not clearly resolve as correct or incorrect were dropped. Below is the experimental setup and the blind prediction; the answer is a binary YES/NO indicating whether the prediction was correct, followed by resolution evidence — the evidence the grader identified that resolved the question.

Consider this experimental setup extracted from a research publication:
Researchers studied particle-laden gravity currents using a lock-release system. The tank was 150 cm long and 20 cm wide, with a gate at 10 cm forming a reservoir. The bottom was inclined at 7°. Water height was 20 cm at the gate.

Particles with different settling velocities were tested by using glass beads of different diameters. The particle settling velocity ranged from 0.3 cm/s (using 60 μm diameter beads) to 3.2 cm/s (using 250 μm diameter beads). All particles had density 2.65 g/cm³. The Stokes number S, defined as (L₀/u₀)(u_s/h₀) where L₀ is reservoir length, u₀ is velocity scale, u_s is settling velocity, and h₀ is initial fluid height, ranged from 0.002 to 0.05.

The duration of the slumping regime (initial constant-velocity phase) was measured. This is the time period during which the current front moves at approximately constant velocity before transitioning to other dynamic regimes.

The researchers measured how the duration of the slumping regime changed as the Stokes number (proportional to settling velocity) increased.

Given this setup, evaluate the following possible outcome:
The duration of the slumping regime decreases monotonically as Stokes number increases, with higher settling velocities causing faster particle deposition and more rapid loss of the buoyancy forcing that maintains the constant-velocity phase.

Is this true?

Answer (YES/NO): NO